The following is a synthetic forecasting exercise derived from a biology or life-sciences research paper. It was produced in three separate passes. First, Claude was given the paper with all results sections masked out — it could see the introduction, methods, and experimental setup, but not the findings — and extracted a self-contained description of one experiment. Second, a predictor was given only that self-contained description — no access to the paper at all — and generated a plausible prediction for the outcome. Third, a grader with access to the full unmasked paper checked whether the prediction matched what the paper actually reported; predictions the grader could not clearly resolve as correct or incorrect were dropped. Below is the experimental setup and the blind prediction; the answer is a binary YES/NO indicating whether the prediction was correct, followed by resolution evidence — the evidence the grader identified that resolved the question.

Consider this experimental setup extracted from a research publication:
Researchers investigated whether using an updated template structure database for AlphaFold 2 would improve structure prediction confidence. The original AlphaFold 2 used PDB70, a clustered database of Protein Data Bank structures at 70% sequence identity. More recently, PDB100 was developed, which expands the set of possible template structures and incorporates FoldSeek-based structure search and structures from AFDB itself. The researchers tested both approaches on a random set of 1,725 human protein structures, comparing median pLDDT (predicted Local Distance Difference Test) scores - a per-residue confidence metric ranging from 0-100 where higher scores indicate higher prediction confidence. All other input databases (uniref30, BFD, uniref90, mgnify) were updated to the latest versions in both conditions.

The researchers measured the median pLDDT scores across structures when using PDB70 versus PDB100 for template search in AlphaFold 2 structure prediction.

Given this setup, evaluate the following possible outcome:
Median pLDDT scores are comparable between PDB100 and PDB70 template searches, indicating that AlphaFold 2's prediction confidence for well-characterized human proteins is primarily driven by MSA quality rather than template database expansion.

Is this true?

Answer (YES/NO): NO